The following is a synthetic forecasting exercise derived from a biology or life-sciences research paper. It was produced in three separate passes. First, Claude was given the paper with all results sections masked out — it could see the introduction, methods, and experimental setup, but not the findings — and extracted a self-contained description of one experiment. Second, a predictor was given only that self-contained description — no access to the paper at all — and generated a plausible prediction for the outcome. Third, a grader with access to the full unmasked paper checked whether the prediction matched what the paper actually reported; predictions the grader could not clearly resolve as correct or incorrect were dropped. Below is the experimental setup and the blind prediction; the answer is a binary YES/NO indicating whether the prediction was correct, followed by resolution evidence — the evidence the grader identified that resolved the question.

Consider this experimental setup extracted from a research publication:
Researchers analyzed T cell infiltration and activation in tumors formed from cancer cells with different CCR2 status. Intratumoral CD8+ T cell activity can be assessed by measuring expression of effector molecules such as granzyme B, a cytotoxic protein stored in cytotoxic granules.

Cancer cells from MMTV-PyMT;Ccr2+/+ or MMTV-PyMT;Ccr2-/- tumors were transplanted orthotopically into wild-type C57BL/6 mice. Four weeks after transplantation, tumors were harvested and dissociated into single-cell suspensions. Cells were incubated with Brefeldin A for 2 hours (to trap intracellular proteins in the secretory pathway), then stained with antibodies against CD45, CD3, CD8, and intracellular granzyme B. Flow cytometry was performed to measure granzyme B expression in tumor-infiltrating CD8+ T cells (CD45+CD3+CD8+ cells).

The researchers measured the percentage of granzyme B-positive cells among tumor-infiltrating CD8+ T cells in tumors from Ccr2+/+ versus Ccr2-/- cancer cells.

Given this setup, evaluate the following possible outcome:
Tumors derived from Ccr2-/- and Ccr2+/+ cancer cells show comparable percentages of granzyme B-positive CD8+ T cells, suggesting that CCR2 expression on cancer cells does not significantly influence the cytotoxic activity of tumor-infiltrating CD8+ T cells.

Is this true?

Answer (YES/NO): NO